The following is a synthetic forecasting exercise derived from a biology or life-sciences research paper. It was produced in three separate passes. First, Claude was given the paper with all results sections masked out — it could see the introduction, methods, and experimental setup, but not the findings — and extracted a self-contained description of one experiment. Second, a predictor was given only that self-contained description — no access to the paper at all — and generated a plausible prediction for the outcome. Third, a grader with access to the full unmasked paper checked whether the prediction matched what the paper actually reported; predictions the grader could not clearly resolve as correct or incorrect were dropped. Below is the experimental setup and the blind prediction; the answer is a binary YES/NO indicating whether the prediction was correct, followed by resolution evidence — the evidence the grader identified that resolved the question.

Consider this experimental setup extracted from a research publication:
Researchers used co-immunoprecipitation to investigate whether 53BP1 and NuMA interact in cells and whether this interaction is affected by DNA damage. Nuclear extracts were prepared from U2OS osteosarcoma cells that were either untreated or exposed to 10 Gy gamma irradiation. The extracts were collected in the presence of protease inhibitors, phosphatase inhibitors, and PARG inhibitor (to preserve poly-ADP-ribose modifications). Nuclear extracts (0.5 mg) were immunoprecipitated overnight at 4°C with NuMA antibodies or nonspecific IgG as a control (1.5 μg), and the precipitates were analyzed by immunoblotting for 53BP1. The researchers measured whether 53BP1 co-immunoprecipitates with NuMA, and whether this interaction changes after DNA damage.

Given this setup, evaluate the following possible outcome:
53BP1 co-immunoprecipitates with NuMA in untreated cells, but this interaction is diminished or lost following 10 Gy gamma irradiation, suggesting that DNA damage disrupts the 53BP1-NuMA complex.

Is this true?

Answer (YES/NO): YES